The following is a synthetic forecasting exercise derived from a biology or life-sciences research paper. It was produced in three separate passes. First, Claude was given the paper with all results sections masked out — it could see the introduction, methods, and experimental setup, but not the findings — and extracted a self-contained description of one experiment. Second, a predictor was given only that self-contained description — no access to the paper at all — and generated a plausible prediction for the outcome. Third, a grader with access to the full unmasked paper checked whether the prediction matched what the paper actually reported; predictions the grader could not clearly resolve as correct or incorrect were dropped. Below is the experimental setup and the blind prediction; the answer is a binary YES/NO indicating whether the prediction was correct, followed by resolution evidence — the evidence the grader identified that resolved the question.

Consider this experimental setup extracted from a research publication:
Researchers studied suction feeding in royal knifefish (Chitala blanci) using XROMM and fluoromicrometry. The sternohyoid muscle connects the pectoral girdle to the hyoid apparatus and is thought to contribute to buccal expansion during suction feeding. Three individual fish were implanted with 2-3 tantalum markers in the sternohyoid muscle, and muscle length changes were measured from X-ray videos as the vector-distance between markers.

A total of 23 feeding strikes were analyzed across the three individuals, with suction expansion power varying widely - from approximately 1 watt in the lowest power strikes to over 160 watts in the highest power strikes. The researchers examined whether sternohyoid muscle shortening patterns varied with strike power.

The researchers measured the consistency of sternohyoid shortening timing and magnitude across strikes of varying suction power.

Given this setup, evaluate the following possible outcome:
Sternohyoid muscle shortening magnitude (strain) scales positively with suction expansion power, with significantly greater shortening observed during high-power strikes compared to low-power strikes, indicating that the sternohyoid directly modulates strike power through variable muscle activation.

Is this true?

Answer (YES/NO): NO